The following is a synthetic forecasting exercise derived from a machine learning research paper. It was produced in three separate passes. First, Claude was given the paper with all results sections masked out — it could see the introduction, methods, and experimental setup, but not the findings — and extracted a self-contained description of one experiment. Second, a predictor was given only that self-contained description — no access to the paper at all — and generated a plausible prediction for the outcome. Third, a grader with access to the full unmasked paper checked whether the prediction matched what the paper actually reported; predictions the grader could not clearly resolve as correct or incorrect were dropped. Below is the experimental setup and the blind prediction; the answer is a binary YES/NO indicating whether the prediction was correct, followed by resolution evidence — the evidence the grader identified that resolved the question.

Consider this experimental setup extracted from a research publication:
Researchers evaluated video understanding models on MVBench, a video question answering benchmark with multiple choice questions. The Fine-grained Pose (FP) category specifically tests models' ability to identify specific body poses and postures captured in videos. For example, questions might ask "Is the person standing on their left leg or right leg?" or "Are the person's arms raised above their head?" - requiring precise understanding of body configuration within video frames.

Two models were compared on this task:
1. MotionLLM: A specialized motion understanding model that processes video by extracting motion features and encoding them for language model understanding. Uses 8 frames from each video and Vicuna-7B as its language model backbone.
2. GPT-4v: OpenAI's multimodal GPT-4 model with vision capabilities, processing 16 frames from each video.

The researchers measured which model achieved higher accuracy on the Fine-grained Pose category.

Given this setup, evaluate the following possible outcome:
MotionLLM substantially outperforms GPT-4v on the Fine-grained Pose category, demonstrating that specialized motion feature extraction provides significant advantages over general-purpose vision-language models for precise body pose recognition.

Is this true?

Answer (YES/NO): NO